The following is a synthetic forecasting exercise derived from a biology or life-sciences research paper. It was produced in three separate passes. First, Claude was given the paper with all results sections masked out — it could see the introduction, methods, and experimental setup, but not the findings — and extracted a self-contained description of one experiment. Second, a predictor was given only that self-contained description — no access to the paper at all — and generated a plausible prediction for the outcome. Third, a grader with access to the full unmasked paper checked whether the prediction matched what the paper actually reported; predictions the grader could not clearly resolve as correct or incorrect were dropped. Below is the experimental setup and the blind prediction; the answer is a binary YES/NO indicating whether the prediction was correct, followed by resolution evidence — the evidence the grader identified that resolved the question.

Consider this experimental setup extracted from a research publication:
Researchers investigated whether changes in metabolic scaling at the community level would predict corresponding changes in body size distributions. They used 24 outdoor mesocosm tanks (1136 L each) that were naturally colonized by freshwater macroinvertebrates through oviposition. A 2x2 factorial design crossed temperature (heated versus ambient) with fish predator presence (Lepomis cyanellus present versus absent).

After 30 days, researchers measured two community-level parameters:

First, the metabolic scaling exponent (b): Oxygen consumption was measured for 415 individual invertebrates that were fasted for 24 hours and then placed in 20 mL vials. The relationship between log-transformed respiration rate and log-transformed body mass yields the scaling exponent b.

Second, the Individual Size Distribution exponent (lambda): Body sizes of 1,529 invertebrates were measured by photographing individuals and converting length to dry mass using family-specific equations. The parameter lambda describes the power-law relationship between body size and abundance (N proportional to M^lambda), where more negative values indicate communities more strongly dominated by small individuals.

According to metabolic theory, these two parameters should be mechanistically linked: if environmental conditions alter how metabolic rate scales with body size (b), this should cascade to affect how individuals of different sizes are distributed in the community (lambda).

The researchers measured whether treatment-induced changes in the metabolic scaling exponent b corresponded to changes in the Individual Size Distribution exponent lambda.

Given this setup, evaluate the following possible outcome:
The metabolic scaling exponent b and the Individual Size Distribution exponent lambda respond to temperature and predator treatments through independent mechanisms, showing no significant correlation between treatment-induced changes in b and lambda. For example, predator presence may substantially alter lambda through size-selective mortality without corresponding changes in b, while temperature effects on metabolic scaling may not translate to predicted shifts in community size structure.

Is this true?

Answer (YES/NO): NO